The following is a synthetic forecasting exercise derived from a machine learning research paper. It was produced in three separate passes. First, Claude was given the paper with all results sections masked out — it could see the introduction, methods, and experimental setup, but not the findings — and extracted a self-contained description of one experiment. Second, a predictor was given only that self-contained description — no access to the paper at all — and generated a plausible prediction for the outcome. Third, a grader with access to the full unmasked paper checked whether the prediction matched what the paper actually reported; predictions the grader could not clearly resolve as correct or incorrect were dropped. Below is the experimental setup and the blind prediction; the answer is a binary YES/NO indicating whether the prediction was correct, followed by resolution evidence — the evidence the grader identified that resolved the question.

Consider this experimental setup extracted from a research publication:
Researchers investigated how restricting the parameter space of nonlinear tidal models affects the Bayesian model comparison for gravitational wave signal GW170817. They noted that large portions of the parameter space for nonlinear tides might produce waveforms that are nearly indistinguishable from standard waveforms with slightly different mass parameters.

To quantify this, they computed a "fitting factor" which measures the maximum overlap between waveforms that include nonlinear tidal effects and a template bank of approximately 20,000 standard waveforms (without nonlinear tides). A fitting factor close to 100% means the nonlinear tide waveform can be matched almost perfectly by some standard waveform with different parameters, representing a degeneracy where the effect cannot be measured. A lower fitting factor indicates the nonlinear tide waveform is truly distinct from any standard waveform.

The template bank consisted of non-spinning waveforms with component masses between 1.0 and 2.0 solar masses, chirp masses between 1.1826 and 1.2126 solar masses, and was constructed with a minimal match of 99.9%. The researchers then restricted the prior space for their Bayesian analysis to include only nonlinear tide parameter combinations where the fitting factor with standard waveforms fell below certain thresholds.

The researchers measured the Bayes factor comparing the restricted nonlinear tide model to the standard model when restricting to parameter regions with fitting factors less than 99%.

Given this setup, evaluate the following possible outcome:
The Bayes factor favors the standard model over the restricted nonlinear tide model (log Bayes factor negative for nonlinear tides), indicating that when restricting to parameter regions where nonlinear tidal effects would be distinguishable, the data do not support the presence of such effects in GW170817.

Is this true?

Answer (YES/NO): YES